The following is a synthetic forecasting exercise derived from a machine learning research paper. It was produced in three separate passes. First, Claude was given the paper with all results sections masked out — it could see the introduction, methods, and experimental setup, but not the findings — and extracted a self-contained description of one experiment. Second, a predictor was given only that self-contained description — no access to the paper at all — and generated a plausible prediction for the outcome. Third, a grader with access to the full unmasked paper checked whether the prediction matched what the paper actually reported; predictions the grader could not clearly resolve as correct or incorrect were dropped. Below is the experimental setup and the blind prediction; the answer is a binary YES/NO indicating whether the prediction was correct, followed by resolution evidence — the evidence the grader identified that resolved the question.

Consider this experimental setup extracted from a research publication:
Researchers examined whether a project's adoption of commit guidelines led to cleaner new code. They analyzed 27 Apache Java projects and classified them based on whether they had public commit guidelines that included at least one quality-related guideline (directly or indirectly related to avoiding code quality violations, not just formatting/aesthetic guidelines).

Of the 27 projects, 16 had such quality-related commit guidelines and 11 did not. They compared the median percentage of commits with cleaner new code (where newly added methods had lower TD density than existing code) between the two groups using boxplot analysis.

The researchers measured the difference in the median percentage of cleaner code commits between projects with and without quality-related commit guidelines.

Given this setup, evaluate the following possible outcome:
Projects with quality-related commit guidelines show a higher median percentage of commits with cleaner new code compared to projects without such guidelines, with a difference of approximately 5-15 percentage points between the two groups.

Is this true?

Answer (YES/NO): NO